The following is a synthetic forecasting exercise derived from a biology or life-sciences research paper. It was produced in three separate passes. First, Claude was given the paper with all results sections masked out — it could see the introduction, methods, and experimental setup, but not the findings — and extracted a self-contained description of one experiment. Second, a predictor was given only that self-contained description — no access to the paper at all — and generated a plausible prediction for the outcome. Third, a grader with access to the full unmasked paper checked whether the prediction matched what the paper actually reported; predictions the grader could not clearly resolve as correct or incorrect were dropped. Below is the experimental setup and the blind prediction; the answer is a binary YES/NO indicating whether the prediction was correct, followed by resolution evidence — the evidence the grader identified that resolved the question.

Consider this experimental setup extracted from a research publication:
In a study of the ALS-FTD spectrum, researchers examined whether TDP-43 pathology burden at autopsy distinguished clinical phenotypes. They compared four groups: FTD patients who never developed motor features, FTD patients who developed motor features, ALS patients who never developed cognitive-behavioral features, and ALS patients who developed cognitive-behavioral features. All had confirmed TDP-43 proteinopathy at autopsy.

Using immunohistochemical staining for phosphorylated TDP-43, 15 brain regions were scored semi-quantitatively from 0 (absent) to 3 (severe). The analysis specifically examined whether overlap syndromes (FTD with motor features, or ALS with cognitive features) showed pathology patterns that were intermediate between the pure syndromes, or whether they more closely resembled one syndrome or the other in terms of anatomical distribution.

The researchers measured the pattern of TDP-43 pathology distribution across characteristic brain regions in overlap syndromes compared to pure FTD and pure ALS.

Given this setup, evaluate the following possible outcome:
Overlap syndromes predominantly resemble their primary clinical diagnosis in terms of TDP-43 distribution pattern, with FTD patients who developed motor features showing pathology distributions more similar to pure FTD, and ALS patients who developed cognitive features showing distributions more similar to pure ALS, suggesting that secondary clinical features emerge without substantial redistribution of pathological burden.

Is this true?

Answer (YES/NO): NO